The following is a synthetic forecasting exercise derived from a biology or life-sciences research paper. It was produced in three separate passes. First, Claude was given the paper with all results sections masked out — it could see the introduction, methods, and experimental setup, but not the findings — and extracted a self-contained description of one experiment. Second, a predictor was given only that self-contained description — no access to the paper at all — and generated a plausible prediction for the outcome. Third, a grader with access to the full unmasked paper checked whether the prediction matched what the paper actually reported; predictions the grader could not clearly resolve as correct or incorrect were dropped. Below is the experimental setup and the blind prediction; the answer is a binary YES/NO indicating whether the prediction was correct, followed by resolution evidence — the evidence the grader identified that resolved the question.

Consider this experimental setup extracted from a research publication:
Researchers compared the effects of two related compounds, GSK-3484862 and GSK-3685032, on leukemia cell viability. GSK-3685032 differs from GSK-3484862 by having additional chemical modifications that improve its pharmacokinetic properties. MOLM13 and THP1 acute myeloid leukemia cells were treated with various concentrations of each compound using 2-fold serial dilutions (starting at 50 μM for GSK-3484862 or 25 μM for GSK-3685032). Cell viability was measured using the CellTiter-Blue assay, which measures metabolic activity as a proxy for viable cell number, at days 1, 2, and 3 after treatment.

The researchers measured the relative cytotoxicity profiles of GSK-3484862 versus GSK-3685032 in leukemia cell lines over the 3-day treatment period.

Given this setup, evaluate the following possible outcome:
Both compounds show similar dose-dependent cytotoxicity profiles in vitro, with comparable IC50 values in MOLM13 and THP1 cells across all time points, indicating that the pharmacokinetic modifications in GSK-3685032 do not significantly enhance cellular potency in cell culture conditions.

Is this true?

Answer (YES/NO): NO